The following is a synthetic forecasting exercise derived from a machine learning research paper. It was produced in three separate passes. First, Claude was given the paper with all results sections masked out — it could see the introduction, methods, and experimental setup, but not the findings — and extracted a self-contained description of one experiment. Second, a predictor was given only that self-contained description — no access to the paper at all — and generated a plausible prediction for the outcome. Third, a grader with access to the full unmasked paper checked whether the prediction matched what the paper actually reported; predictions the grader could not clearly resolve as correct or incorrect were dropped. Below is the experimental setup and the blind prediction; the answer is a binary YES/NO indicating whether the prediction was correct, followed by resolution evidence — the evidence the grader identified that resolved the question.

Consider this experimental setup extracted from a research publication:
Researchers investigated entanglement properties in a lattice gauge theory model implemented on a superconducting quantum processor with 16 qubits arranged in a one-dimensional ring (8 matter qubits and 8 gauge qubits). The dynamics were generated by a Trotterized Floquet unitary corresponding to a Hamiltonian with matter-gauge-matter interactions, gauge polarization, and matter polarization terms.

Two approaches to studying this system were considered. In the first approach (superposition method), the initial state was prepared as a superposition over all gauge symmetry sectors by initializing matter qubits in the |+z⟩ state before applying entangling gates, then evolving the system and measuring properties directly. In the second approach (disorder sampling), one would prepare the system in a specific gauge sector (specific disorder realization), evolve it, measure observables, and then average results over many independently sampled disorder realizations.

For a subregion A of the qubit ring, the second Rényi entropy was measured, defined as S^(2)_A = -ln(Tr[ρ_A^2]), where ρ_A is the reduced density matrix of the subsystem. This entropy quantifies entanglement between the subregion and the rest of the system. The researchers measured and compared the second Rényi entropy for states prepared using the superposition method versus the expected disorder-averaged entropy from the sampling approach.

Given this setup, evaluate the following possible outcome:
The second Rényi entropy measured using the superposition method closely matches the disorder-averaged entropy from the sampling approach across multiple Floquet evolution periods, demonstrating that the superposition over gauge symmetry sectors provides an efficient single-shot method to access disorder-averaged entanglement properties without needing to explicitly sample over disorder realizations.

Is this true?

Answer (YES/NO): NO